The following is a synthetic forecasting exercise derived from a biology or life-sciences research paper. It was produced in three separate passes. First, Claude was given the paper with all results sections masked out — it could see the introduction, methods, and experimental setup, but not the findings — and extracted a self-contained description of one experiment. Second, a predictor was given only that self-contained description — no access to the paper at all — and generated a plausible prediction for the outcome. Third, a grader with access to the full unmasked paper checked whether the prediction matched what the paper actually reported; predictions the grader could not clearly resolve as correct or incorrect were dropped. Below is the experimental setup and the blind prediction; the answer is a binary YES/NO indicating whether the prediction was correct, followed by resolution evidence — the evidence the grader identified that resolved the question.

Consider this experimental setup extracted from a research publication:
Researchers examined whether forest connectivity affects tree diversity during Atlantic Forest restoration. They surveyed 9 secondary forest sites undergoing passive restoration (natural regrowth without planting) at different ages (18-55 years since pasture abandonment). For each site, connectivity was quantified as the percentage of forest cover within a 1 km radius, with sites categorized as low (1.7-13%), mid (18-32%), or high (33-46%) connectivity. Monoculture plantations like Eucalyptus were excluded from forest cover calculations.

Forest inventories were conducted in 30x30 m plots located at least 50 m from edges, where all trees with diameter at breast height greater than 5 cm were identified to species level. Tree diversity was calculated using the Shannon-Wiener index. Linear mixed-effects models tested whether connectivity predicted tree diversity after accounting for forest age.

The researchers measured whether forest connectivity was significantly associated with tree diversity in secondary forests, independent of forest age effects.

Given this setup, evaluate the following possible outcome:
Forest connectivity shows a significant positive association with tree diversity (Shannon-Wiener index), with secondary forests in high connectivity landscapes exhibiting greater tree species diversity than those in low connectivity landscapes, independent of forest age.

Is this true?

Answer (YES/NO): YES